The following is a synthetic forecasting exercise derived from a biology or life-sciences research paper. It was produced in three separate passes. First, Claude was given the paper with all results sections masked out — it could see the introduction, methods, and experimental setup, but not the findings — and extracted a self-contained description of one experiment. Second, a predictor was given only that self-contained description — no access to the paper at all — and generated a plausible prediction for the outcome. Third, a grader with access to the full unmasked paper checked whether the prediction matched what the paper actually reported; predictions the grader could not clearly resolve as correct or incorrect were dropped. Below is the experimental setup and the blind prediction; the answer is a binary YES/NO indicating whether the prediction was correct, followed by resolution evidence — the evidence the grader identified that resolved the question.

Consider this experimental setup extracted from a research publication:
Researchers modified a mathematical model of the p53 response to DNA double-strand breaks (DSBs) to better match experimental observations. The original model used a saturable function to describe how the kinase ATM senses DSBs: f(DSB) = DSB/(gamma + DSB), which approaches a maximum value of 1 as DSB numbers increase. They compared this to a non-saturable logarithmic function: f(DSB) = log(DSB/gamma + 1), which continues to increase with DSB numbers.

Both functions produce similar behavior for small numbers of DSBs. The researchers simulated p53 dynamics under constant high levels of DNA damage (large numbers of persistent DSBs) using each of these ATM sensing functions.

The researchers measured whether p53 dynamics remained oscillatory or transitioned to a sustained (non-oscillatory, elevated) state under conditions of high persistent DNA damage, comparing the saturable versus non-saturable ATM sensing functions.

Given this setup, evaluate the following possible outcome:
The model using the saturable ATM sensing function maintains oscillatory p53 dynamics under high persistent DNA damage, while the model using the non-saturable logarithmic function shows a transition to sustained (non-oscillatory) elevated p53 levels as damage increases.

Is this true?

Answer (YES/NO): YES